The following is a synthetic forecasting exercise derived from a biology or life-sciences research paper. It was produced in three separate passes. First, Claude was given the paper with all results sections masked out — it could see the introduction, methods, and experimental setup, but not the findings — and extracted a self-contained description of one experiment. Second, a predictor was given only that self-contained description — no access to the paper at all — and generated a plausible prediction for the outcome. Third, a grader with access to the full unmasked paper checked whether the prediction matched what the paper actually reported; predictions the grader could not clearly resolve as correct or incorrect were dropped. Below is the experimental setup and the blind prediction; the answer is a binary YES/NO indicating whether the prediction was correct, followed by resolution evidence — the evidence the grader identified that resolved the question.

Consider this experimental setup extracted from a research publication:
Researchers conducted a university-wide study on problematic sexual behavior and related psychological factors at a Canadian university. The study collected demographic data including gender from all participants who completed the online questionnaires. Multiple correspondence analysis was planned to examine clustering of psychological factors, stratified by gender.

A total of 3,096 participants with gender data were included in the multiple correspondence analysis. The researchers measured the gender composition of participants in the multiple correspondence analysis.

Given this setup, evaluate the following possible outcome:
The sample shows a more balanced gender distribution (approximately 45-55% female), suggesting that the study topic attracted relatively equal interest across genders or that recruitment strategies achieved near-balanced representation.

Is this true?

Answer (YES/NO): NO